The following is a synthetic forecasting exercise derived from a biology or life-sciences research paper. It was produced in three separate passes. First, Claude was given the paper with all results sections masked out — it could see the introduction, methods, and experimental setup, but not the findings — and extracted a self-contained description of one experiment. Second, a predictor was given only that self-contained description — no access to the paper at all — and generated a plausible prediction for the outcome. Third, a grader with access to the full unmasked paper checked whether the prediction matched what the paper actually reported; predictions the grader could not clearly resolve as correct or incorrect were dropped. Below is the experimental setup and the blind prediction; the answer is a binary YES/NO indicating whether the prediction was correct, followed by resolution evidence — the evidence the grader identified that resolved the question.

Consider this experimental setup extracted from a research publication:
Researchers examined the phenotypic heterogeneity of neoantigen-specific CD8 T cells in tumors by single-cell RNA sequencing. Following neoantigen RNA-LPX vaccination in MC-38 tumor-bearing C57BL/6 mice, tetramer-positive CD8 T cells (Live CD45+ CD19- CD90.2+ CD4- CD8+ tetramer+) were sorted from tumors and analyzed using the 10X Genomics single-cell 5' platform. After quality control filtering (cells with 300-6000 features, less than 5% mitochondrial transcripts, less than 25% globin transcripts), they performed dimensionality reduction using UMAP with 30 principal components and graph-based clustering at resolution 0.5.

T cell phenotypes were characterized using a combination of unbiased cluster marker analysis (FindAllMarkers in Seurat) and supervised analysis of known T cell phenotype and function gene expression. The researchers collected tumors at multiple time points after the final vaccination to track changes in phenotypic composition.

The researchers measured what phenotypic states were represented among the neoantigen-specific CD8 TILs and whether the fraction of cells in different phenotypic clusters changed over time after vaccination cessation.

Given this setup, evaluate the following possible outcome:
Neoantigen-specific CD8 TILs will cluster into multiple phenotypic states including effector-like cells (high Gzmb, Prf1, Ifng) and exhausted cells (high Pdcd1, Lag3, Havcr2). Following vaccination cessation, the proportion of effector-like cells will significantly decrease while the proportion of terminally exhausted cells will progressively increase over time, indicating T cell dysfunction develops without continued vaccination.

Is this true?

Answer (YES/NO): NO